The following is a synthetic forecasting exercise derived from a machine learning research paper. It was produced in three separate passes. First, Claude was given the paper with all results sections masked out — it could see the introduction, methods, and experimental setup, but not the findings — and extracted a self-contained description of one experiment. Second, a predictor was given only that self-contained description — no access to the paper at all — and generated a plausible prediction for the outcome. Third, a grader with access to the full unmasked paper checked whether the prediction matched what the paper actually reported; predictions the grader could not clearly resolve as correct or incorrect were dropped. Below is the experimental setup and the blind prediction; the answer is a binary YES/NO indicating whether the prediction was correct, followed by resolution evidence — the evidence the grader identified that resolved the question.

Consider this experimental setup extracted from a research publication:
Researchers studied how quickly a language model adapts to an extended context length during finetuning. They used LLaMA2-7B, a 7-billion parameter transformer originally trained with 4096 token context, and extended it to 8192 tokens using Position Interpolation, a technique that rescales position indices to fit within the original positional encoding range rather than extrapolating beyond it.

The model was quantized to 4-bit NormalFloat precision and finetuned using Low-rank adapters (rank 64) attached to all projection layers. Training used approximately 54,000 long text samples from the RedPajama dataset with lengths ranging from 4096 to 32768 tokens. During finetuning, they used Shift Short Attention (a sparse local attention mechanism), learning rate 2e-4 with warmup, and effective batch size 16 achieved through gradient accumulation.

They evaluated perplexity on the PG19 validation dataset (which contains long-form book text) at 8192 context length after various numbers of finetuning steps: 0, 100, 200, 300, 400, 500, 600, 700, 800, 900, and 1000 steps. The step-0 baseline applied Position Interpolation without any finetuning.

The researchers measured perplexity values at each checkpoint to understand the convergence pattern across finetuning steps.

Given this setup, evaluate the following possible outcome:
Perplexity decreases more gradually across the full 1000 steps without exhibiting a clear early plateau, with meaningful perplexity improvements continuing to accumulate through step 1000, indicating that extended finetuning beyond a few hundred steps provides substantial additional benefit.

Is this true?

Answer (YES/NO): NO